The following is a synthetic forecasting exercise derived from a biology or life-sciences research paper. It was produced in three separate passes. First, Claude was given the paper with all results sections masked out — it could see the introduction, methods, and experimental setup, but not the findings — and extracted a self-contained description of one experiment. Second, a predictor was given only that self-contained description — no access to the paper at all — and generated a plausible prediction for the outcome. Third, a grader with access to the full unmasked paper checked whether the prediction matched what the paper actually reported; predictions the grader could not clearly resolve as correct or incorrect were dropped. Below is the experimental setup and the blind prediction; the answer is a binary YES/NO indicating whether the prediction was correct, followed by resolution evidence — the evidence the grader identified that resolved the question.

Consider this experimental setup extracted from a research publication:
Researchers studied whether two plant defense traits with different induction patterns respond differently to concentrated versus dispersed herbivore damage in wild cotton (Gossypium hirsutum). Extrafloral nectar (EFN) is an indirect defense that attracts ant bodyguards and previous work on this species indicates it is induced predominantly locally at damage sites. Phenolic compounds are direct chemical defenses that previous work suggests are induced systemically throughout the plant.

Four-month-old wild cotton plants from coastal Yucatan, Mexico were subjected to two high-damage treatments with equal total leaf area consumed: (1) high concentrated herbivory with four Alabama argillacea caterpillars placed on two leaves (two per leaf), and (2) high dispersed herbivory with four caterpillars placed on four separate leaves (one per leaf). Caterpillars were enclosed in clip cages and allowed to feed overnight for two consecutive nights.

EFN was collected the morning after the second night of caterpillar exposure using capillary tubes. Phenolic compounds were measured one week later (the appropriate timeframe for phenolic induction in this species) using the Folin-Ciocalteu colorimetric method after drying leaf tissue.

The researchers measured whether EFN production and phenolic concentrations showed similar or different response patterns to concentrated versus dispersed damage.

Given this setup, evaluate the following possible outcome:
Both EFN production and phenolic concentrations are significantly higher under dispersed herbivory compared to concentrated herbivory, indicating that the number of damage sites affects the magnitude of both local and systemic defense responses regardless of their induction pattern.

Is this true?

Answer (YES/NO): NO